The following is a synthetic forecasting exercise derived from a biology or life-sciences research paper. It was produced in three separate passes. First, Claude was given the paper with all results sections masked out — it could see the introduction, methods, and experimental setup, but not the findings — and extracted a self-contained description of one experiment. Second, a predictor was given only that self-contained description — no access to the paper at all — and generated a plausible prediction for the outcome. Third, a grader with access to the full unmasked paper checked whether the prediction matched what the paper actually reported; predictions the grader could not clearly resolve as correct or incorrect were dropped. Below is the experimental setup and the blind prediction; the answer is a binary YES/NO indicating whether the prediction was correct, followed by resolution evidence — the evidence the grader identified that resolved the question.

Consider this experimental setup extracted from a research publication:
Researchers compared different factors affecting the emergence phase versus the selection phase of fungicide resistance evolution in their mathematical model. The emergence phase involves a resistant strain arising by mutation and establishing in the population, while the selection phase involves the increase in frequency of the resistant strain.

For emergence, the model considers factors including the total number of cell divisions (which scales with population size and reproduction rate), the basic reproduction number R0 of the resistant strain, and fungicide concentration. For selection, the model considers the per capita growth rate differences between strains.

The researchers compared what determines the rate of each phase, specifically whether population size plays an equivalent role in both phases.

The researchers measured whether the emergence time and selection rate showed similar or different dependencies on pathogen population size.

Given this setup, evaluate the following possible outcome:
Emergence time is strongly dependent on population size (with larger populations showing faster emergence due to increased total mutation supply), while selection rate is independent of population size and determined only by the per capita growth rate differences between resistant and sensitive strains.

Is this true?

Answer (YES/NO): YES